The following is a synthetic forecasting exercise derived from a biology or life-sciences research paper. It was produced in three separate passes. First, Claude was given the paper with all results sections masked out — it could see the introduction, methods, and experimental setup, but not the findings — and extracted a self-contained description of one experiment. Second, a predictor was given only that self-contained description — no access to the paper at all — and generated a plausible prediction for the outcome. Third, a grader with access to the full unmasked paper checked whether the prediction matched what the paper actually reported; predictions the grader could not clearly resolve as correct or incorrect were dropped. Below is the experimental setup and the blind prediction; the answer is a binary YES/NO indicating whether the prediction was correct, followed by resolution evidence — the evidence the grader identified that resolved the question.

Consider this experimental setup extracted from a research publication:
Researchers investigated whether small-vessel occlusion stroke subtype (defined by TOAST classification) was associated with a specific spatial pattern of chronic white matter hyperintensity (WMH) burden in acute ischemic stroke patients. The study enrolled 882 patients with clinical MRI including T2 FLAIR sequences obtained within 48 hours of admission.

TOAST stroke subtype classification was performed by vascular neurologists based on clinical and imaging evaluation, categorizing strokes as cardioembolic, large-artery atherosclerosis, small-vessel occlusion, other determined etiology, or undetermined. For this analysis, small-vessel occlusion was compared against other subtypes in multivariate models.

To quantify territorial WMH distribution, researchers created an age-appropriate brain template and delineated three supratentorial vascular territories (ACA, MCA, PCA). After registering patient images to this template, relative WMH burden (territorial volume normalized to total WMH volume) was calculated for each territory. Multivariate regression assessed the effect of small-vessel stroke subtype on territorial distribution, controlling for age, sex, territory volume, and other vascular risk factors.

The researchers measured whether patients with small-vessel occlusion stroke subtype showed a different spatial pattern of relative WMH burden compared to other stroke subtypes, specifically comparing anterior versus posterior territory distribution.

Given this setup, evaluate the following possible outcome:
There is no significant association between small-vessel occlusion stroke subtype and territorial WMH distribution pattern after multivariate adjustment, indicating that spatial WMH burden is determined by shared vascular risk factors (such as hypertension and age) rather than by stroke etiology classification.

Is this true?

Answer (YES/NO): NO